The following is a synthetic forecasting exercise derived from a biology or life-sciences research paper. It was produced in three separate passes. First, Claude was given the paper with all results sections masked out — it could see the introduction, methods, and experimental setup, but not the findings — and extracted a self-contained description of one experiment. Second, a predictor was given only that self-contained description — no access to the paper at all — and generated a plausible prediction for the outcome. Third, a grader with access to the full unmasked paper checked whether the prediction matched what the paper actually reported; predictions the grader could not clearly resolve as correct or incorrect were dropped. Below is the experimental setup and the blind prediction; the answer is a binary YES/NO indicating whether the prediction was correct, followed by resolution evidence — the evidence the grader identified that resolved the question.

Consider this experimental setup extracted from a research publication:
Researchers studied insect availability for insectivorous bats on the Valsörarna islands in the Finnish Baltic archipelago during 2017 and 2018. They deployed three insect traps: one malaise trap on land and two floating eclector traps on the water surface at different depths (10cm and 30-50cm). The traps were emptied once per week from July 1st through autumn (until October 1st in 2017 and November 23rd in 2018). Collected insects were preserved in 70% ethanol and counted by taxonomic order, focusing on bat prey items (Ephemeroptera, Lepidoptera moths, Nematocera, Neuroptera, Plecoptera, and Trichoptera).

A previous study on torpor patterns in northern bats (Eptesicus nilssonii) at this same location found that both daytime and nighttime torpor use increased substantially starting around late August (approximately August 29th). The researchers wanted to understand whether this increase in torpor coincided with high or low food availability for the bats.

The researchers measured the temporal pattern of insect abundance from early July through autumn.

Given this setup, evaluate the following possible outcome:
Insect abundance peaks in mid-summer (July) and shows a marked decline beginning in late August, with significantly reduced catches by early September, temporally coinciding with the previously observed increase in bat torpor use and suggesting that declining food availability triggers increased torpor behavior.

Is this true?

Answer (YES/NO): NO